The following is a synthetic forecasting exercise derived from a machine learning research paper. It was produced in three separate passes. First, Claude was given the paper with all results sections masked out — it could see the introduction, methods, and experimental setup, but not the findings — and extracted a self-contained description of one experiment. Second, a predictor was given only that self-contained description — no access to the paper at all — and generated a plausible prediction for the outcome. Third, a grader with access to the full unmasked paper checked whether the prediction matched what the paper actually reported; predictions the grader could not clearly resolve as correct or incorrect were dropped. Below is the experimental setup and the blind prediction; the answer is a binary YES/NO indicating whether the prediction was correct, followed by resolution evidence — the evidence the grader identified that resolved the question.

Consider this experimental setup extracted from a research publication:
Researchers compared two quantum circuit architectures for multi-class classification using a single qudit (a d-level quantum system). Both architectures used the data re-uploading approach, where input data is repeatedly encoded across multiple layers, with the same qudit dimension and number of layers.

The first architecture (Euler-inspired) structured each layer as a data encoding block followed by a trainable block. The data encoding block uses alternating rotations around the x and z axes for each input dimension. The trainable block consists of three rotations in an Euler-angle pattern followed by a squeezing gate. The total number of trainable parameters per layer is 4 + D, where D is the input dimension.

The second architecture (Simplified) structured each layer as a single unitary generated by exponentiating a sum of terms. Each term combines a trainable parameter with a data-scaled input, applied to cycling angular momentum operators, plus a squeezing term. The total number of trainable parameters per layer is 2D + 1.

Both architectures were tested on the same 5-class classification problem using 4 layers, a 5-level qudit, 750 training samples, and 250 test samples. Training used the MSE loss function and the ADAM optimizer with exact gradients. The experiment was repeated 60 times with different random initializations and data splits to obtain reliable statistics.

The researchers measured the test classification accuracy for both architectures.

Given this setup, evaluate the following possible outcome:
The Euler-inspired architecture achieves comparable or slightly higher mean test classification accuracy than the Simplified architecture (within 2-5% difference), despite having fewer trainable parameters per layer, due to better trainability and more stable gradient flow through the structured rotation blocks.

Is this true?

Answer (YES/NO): NO